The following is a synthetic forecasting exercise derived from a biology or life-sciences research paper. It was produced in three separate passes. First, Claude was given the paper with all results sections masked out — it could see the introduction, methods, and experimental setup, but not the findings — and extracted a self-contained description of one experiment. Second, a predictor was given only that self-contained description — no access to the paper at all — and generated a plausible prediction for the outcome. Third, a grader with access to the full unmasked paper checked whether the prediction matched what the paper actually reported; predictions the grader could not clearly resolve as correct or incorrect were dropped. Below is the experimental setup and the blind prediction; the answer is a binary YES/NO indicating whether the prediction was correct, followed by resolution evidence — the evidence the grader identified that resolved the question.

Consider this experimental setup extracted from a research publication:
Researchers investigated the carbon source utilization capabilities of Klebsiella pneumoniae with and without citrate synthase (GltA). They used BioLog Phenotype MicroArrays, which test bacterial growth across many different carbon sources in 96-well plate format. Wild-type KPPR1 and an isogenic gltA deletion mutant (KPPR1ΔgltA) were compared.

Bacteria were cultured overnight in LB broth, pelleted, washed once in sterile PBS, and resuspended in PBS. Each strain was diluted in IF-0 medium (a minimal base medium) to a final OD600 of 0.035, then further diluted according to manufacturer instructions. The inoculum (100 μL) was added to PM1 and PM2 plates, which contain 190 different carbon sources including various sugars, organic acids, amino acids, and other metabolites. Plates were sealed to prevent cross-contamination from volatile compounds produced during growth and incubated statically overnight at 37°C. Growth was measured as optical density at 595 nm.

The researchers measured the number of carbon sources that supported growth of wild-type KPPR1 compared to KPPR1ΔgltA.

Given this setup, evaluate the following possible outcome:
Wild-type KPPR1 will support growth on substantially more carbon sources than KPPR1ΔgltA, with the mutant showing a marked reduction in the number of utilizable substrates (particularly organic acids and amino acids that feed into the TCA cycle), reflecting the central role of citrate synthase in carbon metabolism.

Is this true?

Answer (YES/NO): YES